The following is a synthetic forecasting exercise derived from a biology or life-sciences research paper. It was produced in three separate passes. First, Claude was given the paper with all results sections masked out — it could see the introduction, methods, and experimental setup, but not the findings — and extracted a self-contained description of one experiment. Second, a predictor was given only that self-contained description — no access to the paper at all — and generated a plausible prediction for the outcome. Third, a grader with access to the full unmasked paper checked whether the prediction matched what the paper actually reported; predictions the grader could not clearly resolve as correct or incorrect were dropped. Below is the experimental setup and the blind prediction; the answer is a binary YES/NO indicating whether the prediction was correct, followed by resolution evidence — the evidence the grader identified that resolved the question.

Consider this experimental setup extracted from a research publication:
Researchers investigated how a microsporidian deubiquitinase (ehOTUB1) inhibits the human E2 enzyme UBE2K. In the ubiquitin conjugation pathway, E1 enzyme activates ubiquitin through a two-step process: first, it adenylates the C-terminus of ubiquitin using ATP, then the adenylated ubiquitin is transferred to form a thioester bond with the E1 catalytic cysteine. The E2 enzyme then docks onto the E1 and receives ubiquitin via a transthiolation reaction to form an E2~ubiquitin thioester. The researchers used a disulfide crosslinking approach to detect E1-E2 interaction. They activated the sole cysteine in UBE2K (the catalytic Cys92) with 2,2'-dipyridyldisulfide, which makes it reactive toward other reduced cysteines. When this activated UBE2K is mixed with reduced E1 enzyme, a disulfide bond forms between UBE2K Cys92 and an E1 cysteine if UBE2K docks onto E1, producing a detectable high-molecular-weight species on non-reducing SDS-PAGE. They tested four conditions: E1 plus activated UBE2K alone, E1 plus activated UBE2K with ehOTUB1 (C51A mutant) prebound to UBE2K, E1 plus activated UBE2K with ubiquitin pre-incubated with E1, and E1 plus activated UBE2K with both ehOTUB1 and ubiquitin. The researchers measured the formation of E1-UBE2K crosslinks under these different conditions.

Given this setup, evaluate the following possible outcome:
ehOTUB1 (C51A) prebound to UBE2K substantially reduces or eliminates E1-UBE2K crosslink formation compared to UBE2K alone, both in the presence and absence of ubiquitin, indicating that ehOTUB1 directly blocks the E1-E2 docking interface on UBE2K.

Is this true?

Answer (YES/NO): NO